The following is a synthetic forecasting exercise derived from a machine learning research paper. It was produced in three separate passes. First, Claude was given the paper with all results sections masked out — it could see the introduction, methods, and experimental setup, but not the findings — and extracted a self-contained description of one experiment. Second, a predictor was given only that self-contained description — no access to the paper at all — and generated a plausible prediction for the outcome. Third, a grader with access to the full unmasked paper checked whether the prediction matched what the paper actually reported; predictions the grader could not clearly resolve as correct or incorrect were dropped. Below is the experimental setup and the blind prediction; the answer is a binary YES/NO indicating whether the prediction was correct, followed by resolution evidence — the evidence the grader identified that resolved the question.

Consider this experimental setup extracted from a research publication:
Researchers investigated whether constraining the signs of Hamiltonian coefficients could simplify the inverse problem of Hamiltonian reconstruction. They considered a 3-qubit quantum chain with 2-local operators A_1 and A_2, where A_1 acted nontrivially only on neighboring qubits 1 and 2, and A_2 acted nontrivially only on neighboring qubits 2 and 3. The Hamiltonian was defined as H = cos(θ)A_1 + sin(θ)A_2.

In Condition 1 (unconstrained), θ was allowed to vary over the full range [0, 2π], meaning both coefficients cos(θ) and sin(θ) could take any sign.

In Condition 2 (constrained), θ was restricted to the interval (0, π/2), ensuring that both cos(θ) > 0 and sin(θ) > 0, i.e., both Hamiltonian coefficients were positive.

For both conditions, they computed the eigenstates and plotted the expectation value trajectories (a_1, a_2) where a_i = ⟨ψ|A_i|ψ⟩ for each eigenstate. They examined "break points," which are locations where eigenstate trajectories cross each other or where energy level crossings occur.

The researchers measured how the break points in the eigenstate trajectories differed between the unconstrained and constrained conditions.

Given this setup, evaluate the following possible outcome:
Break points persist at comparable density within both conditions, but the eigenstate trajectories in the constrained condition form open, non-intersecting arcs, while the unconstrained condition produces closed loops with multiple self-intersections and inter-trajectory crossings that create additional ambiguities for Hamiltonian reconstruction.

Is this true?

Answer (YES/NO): NO